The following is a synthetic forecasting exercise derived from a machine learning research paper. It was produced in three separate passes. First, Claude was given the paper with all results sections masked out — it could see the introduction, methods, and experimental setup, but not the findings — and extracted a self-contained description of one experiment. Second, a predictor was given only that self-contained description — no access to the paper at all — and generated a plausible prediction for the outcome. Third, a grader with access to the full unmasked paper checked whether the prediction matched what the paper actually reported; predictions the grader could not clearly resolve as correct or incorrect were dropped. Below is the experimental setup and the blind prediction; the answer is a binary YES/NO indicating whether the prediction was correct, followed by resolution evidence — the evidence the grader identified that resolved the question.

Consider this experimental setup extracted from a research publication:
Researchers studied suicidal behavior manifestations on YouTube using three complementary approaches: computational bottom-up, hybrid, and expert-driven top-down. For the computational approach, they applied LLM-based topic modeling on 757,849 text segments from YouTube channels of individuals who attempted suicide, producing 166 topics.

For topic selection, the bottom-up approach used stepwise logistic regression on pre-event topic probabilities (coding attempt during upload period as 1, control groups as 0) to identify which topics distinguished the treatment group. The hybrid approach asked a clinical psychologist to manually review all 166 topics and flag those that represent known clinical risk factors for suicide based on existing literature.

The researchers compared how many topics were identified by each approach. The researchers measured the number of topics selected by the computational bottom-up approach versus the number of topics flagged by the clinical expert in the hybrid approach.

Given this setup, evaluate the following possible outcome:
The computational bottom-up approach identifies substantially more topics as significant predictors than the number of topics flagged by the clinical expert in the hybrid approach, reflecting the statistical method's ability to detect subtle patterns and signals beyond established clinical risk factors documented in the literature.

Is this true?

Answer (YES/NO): NO